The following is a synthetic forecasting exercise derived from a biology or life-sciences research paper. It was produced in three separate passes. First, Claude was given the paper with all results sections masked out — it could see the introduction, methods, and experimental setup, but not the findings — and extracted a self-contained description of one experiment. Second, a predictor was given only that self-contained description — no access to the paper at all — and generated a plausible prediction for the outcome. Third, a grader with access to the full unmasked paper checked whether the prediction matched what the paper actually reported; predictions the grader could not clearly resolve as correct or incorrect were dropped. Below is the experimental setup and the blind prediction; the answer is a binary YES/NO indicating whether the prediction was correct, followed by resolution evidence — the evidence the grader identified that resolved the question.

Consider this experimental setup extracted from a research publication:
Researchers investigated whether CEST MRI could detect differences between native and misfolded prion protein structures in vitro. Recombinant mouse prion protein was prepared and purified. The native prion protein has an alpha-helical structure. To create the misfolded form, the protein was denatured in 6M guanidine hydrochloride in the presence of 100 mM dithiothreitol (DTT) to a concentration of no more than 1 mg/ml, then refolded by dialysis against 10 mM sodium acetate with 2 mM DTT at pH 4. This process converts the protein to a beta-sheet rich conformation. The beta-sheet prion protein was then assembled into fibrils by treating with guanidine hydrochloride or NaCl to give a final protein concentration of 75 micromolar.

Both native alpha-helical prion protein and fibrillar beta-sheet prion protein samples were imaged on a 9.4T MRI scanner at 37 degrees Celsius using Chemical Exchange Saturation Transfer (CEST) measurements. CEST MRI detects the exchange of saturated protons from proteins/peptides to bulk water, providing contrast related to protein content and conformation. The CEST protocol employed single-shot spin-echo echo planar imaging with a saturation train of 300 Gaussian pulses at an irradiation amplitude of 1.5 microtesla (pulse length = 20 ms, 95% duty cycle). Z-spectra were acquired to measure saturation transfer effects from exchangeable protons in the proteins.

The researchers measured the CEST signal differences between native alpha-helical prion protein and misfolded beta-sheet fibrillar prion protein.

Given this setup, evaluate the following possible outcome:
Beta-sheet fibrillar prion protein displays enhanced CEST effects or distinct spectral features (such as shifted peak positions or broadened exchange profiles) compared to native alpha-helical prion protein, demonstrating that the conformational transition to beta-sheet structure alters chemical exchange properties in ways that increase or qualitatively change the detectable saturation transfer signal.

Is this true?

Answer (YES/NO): NO